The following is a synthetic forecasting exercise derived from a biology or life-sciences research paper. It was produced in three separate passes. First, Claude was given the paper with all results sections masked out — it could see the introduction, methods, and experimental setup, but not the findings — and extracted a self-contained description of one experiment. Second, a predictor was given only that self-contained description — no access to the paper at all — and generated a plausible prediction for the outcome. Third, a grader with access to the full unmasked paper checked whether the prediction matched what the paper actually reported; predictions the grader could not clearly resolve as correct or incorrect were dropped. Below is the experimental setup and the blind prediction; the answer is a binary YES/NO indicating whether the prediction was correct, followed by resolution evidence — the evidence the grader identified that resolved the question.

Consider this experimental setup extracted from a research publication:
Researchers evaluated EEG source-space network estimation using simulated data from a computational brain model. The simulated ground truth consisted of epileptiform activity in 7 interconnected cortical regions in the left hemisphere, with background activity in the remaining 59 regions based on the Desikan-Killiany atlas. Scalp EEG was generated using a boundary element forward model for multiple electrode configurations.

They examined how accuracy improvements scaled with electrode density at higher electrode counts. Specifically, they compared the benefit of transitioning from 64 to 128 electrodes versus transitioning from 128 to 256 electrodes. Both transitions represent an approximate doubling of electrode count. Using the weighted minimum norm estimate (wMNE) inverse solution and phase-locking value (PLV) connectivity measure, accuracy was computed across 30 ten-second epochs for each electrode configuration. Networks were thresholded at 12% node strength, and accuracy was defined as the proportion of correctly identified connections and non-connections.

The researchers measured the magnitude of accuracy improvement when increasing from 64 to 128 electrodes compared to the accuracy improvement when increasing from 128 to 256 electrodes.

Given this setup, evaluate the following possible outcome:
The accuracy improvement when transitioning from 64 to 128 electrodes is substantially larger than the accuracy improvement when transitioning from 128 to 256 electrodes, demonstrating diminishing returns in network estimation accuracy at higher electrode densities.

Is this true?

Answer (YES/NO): YES